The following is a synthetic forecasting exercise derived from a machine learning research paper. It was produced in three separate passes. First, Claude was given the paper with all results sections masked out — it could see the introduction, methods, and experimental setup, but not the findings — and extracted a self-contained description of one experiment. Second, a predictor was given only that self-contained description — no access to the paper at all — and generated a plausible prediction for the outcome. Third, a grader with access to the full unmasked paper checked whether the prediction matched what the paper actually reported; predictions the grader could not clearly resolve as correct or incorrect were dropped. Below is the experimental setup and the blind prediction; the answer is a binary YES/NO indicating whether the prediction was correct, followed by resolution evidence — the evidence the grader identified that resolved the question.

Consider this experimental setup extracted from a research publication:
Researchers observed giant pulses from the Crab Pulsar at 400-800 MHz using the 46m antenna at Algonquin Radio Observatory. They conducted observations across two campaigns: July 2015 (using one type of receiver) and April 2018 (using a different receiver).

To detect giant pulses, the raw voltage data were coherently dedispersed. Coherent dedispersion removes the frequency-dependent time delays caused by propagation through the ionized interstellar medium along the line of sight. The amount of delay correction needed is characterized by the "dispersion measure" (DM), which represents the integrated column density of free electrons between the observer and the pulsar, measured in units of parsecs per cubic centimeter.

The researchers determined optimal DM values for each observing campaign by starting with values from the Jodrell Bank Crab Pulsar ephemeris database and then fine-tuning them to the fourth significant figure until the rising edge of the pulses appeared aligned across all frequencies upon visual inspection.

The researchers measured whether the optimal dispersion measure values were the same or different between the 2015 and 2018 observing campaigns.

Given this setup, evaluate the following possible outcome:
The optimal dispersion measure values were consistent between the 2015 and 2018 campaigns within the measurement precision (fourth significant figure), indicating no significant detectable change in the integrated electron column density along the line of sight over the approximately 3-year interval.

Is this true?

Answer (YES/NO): NO